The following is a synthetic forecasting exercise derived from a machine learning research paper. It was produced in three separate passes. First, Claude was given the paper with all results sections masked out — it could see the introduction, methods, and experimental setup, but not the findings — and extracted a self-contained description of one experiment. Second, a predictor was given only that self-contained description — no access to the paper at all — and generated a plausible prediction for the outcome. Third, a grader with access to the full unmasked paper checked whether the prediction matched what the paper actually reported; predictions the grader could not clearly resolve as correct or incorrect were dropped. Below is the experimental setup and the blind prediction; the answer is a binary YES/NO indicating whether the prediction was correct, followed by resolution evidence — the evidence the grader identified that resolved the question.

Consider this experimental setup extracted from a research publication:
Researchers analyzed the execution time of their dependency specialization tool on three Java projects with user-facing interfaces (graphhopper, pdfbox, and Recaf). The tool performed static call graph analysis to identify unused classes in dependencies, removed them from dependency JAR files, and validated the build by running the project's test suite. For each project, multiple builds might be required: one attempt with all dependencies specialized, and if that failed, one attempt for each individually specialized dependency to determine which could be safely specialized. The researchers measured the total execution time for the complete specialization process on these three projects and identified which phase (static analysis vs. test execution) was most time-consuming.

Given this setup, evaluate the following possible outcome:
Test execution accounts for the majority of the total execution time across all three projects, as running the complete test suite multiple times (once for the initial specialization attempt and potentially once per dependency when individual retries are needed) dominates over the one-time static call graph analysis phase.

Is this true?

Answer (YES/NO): YES